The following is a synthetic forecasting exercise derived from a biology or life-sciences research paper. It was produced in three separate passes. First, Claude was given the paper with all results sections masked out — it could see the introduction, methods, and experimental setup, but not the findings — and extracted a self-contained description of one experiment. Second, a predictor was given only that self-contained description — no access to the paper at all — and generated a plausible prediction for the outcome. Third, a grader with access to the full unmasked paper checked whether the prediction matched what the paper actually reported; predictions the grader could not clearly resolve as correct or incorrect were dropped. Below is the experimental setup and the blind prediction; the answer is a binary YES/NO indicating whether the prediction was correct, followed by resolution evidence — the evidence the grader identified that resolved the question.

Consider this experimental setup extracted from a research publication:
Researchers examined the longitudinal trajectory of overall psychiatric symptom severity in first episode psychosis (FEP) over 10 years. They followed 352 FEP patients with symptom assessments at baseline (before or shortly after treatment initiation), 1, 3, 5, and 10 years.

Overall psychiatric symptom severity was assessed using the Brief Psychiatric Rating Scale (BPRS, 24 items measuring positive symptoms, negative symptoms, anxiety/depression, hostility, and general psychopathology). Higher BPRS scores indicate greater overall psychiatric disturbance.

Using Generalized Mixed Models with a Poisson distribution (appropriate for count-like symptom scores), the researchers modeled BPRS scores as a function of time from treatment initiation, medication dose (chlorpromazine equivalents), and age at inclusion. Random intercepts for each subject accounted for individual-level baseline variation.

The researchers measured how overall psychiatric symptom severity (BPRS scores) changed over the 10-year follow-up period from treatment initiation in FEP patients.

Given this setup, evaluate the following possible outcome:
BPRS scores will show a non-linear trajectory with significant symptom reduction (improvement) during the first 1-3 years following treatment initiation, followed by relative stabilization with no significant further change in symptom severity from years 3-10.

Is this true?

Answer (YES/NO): NO